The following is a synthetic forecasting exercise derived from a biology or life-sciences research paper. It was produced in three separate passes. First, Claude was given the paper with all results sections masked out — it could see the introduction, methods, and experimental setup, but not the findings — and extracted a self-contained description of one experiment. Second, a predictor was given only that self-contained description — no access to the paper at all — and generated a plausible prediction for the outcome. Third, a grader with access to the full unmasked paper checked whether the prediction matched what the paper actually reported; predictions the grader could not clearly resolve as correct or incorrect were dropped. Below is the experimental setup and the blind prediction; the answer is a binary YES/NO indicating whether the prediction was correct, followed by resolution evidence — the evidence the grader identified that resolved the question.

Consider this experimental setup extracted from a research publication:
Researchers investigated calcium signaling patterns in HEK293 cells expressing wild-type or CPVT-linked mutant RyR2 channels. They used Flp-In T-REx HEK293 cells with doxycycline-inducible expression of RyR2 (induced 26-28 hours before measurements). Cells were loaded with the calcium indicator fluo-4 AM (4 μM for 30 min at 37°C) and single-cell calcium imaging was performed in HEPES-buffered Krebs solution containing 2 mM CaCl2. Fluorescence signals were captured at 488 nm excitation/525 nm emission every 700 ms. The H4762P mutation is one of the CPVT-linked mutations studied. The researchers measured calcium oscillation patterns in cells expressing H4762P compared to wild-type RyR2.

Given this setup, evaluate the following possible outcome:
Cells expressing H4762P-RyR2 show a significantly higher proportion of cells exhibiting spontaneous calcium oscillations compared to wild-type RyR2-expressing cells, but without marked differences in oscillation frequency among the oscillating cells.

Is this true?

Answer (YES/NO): NO